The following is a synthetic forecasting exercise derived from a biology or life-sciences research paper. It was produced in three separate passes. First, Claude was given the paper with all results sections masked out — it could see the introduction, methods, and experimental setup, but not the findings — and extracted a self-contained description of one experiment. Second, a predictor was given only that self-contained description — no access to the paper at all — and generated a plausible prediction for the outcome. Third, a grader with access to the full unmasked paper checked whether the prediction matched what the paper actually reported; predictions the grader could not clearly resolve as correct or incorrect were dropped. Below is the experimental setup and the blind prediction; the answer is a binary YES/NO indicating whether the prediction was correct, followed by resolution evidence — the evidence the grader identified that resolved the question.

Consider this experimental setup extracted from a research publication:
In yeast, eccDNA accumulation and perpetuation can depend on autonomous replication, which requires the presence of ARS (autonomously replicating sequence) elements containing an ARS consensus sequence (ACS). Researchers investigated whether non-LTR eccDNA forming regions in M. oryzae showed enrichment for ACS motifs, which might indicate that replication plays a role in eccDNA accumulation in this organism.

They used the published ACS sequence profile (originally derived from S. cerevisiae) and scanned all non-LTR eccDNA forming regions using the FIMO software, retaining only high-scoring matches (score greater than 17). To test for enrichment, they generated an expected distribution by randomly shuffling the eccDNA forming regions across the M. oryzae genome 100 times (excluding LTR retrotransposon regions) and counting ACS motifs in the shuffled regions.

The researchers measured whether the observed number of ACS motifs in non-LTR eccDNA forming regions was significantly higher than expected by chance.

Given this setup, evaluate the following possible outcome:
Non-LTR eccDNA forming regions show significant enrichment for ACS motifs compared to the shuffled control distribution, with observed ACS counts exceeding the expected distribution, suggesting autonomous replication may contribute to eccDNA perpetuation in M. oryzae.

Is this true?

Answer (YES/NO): NO